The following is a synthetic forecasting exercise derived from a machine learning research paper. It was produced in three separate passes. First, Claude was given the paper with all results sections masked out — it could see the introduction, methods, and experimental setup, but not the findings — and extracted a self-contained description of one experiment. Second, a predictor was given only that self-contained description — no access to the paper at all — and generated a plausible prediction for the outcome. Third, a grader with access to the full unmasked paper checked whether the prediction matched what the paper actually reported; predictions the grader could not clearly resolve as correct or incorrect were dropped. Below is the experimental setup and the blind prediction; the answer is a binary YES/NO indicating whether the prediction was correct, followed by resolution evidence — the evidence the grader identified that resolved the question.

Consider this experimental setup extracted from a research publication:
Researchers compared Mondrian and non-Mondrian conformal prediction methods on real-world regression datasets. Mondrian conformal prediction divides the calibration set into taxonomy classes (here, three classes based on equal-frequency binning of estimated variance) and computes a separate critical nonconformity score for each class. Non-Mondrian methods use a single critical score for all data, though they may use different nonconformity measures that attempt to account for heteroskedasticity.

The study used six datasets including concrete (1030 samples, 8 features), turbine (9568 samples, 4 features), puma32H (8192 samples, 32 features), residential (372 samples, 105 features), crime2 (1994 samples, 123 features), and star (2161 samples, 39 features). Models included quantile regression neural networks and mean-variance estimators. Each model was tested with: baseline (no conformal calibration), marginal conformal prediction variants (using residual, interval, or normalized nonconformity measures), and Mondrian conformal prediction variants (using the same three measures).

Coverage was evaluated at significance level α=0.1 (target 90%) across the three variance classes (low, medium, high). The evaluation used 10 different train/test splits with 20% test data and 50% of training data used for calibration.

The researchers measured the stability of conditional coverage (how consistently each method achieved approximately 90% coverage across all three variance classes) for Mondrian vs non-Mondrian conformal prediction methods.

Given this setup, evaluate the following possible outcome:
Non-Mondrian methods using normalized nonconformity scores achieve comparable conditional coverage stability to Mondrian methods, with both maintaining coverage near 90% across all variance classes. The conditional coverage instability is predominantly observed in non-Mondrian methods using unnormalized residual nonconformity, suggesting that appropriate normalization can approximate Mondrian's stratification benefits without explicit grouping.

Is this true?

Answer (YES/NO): NO